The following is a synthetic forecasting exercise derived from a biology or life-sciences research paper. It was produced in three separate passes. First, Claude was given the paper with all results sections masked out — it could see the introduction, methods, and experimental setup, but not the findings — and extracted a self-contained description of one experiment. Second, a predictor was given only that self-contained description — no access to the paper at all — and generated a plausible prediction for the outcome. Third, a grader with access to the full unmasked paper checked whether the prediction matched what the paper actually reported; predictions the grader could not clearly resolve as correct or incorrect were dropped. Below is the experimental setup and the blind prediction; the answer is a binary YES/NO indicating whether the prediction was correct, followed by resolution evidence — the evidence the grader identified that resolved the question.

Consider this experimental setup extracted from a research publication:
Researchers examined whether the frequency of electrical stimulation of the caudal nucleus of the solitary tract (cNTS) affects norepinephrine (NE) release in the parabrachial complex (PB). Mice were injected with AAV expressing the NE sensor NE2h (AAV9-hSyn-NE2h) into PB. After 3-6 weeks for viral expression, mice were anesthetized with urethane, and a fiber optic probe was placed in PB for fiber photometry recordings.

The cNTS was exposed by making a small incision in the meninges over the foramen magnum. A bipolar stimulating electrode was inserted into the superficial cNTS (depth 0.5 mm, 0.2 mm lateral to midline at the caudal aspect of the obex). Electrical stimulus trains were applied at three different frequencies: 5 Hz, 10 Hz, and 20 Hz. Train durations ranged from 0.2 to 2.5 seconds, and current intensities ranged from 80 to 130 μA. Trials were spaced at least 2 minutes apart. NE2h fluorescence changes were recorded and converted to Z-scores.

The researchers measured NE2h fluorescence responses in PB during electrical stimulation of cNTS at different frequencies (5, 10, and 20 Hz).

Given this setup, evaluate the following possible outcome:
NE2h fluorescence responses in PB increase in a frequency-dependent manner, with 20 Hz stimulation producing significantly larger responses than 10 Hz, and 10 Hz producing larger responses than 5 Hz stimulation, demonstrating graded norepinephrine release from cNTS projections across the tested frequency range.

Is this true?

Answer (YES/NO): YES